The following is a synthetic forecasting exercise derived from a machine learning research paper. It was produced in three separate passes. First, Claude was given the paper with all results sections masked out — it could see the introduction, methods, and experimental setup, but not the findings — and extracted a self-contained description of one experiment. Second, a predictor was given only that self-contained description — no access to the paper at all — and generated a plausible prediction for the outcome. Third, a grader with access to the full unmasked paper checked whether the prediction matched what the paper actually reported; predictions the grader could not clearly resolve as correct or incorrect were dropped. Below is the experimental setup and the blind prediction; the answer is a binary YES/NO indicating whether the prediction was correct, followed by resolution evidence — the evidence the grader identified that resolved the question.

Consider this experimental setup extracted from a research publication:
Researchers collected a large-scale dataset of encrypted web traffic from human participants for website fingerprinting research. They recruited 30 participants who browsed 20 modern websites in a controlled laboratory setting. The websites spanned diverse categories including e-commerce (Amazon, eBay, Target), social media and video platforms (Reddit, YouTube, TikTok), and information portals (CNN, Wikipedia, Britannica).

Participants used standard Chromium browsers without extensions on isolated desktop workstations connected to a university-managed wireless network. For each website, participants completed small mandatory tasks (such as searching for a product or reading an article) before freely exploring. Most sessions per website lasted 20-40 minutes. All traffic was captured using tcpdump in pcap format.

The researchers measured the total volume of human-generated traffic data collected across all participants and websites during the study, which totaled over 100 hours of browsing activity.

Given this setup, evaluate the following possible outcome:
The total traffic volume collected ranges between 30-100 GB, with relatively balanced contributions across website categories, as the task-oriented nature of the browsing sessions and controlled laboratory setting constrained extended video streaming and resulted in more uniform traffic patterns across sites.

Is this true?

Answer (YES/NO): NO